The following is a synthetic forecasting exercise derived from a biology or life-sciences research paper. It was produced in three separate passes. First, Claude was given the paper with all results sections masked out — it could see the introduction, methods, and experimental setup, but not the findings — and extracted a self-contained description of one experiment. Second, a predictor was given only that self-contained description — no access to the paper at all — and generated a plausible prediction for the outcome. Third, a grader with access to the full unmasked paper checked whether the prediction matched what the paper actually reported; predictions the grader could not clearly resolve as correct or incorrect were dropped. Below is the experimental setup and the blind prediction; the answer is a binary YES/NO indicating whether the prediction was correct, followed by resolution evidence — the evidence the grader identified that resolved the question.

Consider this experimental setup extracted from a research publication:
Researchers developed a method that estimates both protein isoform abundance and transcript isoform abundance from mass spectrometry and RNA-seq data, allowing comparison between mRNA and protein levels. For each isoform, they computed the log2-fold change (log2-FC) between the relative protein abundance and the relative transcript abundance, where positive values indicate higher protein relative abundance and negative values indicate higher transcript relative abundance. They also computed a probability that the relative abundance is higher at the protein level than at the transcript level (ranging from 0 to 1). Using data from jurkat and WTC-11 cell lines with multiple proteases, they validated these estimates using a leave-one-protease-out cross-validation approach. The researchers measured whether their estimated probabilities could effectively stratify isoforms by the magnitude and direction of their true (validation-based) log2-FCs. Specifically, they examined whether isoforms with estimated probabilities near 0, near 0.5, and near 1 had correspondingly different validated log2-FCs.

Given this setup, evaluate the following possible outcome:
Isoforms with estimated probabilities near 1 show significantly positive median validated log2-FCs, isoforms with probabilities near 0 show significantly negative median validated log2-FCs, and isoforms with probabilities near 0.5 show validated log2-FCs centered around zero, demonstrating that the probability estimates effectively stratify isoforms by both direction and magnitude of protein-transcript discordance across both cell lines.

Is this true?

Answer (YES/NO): YES